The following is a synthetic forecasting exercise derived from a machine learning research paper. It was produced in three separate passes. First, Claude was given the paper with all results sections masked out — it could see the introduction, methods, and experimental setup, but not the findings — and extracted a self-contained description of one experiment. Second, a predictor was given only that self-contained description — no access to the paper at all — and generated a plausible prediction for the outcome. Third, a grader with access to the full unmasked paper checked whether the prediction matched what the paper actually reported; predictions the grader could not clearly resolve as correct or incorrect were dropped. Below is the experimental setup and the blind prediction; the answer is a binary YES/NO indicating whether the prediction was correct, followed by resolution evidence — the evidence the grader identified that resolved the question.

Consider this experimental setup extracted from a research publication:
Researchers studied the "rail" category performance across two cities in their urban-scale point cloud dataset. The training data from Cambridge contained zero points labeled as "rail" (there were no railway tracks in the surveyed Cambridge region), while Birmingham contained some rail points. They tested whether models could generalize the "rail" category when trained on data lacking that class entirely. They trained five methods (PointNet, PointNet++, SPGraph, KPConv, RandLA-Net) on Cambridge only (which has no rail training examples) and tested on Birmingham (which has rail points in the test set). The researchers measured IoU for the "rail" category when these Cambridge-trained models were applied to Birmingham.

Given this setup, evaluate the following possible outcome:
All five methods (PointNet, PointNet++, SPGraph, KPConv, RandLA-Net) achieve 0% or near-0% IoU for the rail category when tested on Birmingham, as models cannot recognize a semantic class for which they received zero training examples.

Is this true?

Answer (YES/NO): YES